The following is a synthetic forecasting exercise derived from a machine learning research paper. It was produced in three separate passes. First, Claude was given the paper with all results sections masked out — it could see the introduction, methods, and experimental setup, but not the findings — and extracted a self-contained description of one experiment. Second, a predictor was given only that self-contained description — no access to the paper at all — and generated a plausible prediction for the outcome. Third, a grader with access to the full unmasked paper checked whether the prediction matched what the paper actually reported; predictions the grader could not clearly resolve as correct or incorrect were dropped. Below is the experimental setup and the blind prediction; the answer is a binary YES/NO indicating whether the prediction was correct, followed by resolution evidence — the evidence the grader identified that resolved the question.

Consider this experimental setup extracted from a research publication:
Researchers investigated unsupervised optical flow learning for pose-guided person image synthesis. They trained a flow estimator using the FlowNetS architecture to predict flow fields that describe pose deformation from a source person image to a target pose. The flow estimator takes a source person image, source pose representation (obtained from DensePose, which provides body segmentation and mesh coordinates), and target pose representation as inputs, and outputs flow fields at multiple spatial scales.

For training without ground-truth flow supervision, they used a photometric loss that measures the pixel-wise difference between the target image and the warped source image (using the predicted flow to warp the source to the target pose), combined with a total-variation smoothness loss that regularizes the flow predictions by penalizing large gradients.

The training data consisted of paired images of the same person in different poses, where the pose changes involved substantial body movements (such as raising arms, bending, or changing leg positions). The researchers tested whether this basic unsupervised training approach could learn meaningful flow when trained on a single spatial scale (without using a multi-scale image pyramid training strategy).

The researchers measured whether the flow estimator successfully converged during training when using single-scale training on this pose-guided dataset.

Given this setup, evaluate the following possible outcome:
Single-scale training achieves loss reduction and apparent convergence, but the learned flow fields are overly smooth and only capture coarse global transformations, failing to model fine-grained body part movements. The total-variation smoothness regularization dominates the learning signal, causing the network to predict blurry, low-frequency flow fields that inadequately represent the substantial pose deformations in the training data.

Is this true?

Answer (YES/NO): NO